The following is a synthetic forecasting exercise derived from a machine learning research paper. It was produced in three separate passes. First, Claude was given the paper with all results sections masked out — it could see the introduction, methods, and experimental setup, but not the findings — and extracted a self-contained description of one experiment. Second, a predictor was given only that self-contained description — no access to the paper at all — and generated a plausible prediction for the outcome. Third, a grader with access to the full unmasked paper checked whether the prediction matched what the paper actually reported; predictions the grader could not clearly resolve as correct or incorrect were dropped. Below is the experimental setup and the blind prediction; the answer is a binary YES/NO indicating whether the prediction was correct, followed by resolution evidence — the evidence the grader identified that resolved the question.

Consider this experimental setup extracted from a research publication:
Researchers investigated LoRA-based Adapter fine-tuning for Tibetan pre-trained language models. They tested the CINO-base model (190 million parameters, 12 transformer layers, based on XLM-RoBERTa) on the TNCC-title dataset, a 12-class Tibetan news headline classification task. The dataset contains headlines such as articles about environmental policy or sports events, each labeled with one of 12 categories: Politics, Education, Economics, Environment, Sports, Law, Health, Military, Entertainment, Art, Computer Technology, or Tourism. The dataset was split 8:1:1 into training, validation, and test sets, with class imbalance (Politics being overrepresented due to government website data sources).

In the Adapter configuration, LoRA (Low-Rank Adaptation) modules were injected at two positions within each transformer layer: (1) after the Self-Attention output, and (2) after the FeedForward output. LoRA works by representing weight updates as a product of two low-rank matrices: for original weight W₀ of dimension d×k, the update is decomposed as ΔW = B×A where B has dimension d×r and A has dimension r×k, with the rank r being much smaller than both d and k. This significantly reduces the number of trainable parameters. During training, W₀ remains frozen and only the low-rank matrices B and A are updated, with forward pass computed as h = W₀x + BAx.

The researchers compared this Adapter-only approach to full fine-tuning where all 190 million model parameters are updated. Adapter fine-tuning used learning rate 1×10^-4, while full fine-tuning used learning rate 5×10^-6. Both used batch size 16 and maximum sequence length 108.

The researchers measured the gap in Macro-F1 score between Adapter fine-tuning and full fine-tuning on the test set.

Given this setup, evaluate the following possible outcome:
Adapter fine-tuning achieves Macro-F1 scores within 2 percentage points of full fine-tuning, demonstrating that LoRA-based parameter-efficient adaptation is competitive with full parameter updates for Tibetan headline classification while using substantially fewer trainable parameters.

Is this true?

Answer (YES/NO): NO